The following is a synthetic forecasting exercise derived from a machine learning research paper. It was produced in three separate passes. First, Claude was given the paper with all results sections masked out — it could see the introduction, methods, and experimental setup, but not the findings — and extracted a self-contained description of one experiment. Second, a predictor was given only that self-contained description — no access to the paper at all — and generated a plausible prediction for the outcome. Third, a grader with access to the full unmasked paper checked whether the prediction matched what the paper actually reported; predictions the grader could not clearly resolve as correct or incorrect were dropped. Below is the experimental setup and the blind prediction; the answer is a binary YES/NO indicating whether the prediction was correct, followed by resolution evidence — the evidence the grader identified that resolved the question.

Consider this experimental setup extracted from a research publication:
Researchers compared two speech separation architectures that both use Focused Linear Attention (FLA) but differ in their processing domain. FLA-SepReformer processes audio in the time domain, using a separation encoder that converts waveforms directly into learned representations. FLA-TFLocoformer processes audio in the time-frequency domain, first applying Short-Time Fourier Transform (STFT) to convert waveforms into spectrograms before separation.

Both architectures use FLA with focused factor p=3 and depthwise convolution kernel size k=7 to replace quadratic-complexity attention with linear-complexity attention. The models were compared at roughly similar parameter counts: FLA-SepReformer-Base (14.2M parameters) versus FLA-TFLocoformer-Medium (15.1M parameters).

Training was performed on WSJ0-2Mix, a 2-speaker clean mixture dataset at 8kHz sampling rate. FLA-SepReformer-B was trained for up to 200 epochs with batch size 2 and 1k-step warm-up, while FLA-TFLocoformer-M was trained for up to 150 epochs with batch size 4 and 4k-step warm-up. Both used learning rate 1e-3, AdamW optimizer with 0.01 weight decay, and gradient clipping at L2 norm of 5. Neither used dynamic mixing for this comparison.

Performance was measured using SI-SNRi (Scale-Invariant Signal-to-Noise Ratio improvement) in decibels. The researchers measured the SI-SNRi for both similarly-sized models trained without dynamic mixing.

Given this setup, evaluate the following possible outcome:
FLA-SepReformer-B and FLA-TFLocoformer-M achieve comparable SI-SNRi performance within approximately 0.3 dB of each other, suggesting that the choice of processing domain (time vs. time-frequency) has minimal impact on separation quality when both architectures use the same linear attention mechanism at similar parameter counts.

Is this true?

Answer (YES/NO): YES